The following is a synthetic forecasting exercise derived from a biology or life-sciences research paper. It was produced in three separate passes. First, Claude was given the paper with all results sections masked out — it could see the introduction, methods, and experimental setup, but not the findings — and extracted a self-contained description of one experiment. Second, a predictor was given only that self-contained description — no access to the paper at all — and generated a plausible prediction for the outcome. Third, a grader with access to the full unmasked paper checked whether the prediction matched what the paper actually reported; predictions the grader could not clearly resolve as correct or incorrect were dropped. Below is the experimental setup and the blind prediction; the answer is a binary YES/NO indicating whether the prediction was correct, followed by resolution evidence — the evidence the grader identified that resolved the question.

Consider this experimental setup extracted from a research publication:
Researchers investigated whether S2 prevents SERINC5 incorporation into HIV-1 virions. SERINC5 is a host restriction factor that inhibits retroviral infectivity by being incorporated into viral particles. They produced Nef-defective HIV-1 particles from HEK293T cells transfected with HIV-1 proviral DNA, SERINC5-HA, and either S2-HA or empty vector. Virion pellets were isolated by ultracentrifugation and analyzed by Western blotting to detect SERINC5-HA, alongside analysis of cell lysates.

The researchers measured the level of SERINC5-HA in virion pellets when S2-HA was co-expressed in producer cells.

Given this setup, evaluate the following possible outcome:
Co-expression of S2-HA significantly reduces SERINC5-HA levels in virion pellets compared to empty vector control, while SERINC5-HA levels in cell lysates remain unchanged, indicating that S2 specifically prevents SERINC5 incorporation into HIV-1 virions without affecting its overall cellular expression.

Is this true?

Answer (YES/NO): NO